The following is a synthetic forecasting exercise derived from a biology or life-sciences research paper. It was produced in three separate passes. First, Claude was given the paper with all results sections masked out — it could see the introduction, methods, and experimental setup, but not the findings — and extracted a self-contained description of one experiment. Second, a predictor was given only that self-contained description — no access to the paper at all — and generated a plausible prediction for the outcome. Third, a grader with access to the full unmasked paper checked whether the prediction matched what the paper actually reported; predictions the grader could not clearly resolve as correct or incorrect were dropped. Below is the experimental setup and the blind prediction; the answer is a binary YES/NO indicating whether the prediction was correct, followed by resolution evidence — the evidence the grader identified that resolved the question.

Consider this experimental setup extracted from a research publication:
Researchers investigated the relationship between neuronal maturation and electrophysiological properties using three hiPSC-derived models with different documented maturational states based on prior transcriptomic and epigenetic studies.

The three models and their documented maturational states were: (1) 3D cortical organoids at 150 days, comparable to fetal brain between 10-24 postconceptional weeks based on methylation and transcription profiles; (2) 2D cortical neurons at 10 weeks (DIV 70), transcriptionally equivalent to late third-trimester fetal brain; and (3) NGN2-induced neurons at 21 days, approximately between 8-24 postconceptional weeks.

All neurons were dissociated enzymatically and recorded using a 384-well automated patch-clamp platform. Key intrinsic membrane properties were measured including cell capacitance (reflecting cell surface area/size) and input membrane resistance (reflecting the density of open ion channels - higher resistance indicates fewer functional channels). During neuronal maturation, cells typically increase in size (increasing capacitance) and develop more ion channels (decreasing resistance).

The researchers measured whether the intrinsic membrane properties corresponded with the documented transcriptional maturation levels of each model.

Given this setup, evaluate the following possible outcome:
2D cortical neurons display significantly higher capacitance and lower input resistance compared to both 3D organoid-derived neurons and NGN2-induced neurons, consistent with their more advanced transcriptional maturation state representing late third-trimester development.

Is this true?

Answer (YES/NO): NO